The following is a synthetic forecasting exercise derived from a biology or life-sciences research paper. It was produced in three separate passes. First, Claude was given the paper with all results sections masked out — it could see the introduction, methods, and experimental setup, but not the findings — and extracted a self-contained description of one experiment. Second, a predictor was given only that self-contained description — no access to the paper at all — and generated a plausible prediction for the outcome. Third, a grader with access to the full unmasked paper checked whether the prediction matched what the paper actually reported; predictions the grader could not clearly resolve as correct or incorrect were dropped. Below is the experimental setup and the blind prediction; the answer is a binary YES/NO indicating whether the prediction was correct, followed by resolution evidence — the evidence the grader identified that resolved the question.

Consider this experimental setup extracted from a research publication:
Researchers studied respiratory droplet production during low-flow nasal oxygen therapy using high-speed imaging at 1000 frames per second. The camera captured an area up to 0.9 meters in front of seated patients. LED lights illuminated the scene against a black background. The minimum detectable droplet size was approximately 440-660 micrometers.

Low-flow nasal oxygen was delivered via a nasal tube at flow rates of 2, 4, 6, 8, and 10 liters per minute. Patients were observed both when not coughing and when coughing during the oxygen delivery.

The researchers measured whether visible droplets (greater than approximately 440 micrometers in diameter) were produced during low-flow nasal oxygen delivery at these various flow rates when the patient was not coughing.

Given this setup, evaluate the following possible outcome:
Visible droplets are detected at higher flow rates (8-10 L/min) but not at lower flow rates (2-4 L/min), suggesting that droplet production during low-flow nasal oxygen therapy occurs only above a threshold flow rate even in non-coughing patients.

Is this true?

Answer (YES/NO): NO